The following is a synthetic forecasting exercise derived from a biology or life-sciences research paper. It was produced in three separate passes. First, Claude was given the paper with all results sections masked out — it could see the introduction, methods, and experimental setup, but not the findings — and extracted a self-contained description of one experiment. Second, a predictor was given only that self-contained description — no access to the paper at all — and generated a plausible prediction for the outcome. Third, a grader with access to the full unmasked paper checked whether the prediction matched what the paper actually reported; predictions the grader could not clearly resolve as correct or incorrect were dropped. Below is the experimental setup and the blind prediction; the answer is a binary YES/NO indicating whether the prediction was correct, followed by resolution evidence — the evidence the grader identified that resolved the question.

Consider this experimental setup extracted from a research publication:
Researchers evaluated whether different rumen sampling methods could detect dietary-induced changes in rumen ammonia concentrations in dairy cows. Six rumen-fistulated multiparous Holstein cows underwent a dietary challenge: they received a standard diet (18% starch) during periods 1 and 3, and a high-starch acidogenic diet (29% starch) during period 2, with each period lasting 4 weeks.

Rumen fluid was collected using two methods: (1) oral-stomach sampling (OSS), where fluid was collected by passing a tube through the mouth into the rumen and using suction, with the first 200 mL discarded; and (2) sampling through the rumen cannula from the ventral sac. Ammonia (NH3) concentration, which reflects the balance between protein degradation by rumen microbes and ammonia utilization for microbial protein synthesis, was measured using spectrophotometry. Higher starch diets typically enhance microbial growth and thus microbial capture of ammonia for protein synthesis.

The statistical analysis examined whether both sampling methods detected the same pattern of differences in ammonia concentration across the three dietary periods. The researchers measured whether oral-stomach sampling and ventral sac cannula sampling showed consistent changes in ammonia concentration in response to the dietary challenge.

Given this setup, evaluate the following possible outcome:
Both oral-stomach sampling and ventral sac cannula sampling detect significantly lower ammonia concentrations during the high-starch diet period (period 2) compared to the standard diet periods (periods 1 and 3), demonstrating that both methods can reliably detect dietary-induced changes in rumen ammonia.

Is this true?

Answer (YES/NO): YES